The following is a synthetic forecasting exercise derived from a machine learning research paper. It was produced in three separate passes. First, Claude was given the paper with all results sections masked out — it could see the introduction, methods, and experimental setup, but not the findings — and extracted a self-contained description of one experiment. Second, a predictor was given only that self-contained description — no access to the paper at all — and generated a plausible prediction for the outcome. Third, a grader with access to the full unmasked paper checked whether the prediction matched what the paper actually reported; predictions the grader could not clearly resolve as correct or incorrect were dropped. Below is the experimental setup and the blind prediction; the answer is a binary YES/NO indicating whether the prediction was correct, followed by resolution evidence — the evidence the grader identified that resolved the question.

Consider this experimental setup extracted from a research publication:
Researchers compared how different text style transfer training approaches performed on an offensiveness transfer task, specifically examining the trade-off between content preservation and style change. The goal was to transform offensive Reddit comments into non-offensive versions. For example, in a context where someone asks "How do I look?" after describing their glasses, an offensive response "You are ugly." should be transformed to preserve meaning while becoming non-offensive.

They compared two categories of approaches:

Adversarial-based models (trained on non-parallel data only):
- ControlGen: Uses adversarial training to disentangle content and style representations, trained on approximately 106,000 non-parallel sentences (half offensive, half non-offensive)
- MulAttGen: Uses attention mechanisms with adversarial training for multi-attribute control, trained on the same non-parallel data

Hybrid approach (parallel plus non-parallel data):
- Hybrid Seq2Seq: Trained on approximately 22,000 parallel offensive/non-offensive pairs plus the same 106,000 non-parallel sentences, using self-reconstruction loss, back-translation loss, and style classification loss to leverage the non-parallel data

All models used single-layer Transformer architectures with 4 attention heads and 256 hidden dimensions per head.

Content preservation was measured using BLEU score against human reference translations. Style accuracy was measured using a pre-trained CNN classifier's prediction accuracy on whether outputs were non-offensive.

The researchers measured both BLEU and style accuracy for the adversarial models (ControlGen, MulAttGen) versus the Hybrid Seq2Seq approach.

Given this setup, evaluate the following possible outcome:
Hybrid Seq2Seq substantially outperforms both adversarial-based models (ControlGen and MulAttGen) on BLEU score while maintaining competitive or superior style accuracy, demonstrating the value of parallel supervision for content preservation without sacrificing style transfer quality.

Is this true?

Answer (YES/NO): YES